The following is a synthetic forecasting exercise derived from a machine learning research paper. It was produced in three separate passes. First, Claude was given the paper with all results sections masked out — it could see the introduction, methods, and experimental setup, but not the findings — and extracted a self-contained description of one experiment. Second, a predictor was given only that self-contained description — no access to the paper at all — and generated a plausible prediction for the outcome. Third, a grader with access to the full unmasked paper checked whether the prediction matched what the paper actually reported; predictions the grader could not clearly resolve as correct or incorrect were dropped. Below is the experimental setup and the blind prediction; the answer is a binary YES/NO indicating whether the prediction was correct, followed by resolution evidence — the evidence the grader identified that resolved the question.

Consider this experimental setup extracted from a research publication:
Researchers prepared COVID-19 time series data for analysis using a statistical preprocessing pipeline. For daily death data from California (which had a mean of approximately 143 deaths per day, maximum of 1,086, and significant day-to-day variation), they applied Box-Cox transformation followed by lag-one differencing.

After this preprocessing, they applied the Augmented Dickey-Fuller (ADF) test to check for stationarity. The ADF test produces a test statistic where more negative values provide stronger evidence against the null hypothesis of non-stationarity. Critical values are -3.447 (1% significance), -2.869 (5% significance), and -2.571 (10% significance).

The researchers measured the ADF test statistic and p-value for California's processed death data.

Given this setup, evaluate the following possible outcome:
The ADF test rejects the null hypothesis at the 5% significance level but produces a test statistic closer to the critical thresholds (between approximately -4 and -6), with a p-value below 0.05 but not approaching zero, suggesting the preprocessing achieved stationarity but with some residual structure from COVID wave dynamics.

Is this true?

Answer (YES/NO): NO